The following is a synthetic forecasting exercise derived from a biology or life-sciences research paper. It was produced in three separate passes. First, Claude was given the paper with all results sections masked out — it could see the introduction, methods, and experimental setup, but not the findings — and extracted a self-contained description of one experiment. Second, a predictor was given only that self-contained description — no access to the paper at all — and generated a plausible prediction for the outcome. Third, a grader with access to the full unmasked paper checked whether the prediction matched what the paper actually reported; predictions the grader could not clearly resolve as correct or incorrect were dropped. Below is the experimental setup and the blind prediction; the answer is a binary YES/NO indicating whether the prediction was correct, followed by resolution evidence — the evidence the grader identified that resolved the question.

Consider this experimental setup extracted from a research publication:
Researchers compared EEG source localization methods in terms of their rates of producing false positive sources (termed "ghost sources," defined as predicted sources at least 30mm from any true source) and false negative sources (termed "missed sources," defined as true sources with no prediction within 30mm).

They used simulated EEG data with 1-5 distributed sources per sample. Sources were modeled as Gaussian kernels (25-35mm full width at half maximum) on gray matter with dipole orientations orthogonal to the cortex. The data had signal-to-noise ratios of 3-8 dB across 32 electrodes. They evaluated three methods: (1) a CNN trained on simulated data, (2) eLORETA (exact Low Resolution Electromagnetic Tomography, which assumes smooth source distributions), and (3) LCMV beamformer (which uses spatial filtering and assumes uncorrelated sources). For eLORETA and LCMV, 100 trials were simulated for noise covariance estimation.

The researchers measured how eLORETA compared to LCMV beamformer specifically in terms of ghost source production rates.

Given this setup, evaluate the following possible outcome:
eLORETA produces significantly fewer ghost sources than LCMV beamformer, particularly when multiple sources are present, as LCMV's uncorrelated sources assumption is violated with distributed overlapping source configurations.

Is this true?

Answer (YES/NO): YES